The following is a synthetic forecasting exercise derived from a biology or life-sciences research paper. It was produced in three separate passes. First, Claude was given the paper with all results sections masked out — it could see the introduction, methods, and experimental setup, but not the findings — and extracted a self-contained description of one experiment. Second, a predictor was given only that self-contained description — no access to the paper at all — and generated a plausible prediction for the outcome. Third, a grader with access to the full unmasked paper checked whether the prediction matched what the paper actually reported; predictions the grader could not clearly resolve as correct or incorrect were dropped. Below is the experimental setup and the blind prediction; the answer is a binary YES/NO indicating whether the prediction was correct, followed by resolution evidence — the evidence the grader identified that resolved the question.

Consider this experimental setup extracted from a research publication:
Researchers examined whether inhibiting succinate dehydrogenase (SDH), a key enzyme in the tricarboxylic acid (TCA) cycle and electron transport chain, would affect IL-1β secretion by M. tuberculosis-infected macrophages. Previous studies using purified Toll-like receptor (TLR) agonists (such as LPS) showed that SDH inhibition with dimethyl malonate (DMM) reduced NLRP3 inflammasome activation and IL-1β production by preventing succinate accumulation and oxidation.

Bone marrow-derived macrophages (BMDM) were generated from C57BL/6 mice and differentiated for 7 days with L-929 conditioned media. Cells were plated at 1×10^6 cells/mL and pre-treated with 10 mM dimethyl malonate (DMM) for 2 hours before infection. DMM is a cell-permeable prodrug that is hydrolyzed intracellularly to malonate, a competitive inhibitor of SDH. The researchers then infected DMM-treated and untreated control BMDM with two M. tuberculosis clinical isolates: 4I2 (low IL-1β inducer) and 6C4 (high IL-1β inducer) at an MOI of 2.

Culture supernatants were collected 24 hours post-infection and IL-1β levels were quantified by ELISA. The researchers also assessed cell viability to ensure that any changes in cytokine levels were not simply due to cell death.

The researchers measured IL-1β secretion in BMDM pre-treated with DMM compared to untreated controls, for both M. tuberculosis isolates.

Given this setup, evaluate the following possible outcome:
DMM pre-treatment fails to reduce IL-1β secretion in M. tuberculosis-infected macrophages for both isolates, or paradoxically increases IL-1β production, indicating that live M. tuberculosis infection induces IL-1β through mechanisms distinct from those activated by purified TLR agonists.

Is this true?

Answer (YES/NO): NO